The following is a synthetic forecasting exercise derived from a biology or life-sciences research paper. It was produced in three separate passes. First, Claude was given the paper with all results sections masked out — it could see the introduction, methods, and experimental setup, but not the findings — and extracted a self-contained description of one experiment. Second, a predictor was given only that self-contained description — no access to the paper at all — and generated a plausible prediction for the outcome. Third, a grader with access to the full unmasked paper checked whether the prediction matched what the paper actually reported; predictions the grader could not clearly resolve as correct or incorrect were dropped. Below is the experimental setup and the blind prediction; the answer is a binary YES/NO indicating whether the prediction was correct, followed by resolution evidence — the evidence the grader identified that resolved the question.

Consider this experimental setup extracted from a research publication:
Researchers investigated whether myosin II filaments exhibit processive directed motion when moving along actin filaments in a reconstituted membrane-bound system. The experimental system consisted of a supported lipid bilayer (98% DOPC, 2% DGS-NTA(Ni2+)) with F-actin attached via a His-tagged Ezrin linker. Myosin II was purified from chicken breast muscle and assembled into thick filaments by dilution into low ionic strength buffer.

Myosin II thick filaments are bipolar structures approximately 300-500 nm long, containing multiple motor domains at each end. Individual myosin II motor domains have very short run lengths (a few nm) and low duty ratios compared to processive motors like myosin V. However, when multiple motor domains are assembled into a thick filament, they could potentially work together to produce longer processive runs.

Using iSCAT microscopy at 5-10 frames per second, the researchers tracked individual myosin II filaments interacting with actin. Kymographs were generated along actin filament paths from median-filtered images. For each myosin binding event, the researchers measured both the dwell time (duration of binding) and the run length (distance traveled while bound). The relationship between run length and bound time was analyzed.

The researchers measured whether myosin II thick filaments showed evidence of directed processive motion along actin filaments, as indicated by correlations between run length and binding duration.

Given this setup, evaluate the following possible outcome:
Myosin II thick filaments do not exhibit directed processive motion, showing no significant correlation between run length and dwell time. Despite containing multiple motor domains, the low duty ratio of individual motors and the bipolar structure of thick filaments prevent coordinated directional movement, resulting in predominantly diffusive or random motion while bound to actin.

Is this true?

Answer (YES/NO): NO